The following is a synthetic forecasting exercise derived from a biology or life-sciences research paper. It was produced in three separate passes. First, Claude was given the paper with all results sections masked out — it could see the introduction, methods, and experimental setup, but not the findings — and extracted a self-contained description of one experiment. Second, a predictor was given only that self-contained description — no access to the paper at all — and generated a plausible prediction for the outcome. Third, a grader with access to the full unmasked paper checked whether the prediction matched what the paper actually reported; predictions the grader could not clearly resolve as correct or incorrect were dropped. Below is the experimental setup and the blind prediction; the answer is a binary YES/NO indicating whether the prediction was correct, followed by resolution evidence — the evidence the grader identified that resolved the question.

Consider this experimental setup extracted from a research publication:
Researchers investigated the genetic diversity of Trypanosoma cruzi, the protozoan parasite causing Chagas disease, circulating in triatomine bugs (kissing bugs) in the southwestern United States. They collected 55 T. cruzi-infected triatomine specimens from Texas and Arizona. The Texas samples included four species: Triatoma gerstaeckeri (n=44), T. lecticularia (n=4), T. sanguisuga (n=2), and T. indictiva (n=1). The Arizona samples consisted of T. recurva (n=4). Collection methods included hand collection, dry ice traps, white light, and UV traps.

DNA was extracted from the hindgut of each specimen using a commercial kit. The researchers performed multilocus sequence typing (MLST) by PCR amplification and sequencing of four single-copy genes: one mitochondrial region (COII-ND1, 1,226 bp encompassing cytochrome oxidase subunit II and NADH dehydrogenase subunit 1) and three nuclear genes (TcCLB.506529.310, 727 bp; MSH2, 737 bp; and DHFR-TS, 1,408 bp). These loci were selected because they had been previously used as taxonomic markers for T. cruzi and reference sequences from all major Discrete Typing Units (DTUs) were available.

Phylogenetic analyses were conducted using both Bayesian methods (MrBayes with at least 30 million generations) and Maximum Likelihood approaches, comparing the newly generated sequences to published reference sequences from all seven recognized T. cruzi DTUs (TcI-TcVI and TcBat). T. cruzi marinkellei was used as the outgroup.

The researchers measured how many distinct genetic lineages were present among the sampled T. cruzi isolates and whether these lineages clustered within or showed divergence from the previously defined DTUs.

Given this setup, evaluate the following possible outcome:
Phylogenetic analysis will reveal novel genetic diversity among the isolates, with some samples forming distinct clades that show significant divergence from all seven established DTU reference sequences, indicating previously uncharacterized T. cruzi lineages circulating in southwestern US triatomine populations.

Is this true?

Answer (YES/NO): NO